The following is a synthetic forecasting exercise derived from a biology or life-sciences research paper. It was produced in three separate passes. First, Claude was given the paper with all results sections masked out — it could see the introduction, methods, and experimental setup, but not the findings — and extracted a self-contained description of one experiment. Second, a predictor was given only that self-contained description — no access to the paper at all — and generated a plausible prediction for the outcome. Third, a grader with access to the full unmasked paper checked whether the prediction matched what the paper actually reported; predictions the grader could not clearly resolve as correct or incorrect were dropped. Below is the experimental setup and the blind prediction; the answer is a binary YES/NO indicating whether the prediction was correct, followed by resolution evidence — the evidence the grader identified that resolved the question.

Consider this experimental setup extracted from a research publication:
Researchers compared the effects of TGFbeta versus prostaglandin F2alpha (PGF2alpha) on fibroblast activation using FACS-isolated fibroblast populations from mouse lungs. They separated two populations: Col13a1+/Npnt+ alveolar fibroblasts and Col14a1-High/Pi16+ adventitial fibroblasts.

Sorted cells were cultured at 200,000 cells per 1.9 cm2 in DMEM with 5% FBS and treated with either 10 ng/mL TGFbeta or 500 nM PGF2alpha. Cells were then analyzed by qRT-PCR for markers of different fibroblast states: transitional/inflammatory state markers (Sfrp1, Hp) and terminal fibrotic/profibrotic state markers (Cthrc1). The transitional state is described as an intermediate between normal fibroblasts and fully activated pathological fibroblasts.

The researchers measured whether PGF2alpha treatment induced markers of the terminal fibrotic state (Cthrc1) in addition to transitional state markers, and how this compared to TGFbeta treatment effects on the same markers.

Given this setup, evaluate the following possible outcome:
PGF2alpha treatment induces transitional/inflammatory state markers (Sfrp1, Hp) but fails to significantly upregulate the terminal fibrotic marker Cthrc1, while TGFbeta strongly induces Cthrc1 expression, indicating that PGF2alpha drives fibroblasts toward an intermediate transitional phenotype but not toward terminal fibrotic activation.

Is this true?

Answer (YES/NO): YES